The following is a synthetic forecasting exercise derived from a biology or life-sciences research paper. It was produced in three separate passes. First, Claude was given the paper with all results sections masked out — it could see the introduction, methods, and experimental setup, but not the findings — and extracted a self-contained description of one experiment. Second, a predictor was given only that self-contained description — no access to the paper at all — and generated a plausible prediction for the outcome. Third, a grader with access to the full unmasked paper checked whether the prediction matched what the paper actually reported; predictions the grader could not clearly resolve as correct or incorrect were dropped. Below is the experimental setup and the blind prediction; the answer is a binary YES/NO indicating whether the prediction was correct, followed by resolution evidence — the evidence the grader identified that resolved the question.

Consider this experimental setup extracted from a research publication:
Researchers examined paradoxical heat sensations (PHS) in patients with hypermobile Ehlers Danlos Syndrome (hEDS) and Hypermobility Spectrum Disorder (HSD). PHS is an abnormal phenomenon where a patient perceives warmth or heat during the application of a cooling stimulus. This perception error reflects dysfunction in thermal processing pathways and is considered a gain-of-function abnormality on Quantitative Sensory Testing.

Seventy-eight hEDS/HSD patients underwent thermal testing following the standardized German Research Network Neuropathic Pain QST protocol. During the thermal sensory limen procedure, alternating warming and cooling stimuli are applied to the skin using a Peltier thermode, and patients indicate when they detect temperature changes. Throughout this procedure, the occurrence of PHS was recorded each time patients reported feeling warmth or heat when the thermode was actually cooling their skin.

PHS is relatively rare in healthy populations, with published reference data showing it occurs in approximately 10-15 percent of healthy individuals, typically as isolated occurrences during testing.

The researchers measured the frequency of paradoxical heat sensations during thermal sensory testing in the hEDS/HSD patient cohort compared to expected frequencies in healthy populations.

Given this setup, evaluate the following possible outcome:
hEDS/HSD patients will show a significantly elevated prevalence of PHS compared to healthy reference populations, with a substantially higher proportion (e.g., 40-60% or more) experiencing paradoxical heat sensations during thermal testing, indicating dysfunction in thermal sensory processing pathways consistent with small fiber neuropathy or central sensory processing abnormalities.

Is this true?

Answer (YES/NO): YES